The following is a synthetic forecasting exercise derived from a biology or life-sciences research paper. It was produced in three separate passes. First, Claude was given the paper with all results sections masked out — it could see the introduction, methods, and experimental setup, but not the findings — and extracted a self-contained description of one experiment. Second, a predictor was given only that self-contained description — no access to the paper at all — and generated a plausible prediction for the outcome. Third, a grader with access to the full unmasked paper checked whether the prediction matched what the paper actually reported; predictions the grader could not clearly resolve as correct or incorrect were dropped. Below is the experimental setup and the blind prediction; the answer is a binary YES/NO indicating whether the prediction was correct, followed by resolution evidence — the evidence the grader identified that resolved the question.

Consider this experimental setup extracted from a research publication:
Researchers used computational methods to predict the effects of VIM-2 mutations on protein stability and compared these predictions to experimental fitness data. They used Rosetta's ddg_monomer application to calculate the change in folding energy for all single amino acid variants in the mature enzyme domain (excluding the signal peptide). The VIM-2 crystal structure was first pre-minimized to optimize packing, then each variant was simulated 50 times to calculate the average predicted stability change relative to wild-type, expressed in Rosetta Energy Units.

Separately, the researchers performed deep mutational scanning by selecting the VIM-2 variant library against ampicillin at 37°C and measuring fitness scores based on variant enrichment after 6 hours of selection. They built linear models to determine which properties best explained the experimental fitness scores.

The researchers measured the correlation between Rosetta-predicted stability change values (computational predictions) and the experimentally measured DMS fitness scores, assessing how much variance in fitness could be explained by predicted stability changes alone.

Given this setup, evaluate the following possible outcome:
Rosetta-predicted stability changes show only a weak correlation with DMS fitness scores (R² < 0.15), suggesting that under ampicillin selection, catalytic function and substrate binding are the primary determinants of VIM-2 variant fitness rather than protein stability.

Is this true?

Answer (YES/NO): NO